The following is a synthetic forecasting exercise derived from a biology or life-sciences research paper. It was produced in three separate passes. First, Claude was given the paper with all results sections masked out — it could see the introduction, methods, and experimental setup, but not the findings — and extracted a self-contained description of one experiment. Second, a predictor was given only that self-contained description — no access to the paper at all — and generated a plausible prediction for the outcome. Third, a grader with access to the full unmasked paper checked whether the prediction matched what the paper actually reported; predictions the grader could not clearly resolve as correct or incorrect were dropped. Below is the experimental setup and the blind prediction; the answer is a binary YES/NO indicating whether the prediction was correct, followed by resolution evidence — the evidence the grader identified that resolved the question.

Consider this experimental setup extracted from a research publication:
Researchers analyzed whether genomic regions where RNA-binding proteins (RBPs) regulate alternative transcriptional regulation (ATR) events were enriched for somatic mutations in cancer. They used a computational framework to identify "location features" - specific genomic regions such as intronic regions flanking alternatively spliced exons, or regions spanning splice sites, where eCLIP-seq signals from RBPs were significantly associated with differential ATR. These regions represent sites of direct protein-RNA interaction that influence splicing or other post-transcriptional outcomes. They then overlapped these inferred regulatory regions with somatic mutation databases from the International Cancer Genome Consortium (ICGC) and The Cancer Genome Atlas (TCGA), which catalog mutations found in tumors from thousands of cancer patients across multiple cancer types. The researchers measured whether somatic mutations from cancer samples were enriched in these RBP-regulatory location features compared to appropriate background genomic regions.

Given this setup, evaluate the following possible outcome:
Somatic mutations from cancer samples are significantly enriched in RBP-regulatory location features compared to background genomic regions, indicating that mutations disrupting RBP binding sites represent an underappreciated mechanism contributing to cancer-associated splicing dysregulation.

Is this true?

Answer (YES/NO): YES